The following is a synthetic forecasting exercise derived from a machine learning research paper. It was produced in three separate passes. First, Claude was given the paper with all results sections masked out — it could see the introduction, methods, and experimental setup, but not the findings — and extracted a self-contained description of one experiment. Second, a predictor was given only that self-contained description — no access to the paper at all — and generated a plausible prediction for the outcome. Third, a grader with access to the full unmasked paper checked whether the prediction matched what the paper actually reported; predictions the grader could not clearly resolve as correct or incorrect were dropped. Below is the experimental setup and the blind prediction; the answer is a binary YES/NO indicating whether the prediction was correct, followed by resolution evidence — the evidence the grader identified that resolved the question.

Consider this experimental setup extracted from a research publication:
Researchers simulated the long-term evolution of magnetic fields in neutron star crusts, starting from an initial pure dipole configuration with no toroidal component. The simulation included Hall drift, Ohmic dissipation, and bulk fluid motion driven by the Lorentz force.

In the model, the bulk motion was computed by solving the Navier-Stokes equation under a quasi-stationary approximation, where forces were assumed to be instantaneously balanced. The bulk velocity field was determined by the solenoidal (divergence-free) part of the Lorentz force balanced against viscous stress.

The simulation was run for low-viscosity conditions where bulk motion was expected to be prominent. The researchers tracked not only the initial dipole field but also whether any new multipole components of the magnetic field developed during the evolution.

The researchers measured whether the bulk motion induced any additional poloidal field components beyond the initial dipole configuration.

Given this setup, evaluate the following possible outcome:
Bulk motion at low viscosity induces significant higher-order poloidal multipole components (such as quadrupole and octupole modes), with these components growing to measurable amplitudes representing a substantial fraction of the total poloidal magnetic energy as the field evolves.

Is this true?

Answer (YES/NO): NO